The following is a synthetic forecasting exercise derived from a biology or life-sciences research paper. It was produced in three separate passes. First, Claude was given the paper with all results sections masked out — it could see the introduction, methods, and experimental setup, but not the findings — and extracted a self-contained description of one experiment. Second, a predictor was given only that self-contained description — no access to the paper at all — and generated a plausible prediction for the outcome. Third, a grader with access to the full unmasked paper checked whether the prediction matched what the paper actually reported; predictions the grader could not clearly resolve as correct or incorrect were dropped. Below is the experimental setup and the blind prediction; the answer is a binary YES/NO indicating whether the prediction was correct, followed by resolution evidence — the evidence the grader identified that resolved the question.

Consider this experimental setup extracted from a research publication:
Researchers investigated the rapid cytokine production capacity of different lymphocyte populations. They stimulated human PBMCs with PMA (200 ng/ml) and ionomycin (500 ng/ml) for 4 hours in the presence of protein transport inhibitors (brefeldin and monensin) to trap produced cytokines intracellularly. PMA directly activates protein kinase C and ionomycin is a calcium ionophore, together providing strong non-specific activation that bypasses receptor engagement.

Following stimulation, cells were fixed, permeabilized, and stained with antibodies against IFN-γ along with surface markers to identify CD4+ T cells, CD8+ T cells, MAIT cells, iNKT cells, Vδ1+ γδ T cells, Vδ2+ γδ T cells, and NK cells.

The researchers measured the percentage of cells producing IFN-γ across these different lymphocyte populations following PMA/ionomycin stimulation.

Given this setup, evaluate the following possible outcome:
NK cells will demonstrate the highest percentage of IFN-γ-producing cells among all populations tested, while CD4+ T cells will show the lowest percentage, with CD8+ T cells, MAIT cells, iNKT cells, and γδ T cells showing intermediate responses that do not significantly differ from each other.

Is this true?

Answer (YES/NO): NO